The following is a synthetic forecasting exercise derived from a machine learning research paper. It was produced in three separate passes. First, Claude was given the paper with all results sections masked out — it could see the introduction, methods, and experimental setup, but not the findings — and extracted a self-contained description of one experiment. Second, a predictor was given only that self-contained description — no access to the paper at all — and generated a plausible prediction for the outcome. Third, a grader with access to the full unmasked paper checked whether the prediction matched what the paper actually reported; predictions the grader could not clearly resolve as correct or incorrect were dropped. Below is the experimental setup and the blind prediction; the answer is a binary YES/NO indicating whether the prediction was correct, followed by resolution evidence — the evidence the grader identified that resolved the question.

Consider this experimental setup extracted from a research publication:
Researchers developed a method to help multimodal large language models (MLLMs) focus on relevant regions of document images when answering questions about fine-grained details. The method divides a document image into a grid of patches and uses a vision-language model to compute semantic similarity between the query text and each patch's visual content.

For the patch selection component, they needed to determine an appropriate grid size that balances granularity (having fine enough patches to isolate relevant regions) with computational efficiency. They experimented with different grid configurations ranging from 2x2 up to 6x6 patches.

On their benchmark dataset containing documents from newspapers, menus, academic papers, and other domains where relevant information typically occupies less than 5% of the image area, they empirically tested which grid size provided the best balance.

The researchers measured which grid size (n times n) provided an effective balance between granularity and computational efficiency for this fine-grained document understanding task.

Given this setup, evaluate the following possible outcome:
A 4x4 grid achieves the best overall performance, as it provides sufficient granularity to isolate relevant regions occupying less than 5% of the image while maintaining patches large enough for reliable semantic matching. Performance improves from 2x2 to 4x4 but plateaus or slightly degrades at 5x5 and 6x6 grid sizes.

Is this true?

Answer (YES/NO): NO